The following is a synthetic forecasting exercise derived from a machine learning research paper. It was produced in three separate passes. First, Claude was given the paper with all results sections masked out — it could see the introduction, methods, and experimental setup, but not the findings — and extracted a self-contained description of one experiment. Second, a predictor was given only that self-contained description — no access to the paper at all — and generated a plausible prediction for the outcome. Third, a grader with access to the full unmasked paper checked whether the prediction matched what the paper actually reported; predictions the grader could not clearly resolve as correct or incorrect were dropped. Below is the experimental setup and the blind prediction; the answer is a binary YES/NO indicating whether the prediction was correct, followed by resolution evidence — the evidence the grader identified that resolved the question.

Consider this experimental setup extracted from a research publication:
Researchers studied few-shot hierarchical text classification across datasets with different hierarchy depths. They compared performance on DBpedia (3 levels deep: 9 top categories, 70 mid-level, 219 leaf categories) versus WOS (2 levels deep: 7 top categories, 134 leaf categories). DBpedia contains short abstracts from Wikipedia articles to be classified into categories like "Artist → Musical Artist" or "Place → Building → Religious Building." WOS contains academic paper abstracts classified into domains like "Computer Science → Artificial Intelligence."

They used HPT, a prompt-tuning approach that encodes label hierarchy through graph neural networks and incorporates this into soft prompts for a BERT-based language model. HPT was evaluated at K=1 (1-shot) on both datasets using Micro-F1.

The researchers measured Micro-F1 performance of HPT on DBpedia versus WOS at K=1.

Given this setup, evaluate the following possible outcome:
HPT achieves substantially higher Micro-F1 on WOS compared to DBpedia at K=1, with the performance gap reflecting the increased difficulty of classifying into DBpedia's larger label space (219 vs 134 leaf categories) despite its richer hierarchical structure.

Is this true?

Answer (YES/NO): NO